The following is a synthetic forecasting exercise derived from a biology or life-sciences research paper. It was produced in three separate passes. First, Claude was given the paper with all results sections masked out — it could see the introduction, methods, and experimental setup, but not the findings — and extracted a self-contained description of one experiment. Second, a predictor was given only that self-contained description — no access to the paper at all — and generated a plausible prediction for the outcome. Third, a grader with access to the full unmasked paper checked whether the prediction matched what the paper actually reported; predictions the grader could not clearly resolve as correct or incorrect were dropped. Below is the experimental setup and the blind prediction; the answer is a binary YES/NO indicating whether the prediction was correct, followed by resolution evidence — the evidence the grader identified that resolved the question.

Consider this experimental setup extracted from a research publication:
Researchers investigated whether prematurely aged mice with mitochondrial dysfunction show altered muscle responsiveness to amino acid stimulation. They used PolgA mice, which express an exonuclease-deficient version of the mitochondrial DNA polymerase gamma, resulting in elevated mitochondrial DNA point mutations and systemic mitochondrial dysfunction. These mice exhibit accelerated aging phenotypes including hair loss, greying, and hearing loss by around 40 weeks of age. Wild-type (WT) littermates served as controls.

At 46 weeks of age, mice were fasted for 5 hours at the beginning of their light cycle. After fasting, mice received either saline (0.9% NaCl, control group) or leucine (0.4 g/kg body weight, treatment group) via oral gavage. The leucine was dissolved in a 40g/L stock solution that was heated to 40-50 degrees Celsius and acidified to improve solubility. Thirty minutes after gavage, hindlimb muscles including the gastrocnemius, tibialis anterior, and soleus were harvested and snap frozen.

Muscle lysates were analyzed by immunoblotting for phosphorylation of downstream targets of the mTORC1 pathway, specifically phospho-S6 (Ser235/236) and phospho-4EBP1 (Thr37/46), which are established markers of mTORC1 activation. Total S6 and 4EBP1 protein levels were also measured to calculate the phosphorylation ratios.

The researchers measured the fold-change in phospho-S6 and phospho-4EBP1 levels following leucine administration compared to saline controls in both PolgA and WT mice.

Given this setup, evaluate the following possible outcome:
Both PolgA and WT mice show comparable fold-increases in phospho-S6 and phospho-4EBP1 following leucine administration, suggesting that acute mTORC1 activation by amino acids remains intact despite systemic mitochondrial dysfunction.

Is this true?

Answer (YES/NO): NO